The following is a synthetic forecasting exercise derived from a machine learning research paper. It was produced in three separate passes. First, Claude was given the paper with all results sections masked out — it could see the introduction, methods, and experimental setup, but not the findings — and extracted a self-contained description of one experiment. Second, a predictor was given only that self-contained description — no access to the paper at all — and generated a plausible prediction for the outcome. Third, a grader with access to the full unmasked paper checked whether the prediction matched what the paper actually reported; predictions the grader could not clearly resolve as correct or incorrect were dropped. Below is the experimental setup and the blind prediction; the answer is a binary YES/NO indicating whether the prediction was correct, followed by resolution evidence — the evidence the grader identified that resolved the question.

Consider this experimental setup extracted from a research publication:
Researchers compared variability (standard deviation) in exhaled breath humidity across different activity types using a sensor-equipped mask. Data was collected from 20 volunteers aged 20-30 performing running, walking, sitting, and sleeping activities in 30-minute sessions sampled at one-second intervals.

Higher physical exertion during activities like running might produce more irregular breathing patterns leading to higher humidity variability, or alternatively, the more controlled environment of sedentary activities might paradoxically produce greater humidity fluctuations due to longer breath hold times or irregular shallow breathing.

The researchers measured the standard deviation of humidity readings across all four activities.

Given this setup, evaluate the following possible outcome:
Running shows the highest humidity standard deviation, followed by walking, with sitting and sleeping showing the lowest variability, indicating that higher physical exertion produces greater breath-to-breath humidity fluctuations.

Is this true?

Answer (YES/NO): YES